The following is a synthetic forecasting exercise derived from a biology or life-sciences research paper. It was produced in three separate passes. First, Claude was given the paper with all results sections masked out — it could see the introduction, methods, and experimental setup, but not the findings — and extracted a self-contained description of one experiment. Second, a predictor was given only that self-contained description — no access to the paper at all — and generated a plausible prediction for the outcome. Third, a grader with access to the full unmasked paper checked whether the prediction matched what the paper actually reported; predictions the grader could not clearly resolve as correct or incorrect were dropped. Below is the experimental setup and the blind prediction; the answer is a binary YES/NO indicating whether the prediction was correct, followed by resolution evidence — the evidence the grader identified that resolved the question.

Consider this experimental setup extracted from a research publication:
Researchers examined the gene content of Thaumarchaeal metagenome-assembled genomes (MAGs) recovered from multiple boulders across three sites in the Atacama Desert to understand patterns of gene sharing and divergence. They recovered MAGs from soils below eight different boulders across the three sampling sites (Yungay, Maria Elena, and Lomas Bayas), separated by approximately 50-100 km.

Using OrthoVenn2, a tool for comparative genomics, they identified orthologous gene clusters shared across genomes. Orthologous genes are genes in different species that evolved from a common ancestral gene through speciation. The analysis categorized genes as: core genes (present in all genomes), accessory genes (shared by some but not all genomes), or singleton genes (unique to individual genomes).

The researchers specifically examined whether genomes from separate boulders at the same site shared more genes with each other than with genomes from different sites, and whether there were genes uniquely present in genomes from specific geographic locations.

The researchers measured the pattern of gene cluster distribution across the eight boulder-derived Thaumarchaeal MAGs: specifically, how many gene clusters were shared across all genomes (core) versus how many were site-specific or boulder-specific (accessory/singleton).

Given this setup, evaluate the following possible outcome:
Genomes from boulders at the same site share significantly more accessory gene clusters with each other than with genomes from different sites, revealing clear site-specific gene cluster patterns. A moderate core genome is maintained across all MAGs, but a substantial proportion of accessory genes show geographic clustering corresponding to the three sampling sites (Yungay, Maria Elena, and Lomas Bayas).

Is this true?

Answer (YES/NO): NO